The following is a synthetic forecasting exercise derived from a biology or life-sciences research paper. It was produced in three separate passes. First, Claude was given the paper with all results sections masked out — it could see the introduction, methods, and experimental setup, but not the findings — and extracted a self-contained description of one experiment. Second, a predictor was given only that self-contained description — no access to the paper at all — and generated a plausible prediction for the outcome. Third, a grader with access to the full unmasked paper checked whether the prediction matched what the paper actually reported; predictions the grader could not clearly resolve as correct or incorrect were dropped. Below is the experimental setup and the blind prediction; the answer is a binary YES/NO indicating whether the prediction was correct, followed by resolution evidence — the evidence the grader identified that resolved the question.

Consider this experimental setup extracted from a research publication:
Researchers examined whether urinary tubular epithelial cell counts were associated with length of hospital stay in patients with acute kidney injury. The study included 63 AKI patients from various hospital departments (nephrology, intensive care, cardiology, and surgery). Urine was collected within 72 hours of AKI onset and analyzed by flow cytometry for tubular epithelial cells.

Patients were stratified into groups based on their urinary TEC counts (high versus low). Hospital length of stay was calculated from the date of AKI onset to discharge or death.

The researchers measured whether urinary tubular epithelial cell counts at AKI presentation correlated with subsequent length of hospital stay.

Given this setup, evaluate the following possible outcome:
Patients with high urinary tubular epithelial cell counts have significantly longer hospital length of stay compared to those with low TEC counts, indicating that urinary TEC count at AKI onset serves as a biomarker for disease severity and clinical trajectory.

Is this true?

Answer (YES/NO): YES